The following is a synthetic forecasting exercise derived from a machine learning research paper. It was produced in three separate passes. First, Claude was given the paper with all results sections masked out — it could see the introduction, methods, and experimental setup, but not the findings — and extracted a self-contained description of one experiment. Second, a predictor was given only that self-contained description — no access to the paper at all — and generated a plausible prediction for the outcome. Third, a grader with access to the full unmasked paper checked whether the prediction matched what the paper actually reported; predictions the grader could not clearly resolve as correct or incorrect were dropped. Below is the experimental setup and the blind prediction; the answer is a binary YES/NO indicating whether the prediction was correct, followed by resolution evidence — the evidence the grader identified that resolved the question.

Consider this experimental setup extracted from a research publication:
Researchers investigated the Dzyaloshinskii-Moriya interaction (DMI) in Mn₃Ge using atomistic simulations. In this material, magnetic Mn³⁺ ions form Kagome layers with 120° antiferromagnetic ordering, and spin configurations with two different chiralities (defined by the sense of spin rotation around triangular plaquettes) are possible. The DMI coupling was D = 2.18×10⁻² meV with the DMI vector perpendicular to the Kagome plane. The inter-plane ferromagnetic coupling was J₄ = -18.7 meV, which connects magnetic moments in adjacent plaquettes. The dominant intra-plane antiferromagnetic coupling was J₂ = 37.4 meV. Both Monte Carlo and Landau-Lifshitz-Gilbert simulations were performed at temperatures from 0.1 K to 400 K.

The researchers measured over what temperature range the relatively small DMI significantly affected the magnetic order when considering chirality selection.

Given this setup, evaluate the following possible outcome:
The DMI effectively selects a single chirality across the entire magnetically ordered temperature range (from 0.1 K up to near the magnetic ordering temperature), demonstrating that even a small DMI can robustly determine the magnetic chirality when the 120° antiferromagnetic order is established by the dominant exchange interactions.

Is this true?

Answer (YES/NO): NO